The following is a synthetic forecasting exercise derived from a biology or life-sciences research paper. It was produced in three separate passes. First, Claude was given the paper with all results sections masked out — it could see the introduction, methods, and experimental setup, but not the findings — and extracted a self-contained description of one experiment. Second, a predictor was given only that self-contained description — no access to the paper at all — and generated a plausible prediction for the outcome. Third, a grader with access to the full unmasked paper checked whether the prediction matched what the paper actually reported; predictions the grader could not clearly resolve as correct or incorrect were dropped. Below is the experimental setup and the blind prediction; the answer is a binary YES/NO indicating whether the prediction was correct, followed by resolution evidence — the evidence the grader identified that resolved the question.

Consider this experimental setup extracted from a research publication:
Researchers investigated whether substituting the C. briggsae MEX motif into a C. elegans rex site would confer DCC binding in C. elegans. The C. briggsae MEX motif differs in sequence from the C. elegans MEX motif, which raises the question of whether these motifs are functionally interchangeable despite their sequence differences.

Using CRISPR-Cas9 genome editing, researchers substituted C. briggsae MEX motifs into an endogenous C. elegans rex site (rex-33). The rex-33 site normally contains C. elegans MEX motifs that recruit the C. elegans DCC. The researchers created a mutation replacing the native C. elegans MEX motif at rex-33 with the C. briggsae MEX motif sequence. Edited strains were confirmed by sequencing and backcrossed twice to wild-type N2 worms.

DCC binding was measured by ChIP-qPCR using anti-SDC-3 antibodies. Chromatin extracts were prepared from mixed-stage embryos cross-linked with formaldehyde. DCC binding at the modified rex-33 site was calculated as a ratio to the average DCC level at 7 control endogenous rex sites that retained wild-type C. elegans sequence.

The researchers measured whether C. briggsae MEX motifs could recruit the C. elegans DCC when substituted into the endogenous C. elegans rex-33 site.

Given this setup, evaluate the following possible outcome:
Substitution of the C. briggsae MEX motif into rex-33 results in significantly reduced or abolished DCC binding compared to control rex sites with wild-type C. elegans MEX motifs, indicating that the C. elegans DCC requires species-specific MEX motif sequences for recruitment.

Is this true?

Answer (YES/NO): YES